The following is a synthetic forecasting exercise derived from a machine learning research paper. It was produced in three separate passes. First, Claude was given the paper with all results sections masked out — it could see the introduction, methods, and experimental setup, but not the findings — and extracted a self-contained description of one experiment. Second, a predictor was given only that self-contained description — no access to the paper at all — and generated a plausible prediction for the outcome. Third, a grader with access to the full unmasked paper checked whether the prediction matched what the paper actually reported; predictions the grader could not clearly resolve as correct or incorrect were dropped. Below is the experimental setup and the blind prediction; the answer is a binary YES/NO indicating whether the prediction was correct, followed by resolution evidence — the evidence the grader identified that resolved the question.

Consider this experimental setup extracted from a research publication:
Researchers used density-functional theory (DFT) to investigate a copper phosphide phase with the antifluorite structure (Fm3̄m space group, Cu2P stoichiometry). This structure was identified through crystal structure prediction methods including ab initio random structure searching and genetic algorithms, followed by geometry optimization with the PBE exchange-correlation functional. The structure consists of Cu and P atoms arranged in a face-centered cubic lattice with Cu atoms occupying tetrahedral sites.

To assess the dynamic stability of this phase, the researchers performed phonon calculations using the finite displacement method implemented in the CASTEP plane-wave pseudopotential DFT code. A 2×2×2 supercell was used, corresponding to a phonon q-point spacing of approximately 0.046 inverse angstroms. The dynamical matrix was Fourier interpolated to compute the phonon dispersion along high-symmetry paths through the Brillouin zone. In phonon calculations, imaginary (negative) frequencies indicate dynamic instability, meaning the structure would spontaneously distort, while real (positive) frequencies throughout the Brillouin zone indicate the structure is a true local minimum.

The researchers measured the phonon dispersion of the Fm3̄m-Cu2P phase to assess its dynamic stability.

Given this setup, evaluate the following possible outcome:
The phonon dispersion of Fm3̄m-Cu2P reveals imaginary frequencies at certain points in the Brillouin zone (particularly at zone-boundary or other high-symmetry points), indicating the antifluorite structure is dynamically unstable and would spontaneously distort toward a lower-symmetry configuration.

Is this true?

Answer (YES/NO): NO